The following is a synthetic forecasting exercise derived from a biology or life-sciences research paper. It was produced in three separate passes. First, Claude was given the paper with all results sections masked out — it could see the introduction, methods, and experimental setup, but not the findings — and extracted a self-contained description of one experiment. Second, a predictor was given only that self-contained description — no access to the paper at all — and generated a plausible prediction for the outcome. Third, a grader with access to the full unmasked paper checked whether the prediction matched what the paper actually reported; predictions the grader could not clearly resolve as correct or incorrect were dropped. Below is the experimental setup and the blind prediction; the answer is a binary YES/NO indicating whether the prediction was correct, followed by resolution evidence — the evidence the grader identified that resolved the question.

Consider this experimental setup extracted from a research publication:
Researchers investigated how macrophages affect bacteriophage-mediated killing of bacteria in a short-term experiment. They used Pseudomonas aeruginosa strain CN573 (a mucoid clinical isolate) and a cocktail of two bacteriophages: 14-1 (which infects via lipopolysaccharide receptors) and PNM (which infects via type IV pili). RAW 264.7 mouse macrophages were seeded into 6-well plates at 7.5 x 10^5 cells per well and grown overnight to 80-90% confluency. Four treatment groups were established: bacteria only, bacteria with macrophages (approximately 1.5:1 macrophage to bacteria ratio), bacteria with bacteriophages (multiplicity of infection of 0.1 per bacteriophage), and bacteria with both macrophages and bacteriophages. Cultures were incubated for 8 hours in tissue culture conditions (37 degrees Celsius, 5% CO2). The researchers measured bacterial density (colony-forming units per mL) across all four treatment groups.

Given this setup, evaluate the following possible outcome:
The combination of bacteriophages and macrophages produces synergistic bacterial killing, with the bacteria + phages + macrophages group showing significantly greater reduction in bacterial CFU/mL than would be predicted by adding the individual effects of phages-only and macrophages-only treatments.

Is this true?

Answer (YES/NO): NO